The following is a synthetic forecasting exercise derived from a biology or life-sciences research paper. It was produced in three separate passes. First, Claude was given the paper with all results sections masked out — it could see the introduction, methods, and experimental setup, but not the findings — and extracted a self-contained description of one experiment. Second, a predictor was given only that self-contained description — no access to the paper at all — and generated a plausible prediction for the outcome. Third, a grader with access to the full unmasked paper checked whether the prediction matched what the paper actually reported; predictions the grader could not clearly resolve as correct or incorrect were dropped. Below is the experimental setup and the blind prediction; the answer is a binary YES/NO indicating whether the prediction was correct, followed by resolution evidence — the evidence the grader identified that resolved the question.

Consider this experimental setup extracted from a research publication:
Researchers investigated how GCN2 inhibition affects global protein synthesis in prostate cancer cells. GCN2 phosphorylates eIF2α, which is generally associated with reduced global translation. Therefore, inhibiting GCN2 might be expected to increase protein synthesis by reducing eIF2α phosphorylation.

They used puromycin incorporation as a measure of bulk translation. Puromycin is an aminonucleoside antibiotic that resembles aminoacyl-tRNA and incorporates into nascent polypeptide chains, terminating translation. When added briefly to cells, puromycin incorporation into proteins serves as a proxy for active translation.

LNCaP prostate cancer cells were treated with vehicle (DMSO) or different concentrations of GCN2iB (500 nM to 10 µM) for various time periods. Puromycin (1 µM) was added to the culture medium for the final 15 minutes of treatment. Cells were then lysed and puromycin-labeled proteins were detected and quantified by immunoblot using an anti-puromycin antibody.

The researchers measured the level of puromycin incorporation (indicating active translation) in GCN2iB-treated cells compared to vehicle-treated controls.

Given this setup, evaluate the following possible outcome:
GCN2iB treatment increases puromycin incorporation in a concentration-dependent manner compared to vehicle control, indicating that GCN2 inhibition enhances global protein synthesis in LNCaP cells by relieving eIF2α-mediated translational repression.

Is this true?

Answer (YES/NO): NO